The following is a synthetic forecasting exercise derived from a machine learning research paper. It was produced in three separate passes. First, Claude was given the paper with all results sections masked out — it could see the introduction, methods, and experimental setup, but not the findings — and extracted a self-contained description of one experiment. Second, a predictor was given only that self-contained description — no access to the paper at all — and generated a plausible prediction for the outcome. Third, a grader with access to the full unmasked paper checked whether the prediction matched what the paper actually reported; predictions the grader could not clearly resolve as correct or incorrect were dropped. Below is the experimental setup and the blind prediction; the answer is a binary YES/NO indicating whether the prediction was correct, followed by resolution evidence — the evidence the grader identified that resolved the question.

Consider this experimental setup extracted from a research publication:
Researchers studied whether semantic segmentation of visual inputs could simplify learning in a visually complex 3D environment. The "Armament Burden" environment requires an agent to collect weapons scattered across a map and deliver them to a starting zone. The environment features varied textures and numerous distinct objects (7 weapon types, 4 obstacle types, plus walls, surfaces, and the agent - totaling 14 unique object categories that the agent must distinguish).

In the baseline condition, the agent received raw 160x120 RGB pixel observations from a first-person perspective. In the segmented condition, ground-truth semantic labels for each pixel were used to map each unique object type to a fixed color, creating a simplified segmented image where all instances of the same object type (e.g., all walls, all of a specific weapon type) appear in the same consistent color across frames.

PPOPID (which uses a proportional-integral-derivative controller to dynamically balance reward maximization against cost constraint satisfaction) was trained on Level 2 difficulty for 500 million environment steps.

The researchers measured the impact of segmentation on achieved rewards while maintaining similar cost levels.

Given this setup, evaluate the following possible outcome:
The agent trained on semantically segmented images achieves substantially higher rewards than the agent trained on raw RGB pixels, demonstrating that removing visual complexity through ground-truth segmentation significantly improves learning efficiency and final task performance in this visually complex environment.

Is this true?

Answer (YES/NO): NO